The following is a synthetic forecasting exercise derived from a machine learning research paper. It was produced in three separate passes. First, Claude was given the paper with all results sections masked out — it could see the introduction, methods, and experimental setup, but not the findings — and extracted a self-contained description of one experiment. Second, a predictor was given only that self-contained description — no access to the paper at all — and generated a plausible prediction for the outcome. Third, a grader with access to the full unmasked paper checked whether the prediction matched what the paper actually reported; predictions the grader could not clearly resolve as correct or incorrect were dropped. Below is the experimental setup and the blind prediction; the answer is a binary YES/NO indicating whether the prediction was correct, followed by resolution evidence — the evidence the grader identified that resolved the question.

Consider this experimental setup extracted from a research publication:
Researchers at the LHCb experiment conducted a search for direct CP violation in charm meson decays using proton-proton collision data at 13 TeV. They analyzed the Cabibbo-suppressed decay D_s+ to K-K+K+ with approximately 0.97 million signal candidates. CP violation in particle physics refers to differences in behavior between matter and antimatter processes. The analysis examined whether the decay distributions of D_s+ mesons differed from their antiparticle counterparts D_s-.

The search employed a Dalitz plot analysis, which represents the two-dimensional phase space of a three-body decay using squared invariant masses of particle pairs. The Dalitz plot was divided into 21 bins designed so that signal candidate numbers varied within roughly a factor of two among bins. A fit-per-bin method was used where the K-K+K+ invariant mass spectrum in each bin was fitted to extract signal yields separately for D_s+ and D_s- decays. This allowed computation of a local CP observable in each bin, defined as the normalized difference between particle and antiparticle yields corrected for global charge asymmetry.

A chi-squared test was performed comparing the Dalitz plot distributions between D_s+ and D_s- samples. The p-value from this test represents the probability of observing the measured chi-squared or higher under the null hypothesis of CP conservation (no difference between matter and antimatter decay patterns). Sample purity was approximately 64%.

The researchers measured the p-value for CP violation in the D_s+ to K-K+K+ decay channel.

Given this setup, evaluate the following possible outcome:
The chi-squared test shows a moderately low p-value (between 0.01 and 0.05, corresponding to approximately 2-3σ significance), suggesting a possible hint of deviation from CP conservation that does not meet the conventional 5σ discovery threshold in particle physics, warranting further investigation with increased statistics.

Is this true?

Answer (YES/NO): NO